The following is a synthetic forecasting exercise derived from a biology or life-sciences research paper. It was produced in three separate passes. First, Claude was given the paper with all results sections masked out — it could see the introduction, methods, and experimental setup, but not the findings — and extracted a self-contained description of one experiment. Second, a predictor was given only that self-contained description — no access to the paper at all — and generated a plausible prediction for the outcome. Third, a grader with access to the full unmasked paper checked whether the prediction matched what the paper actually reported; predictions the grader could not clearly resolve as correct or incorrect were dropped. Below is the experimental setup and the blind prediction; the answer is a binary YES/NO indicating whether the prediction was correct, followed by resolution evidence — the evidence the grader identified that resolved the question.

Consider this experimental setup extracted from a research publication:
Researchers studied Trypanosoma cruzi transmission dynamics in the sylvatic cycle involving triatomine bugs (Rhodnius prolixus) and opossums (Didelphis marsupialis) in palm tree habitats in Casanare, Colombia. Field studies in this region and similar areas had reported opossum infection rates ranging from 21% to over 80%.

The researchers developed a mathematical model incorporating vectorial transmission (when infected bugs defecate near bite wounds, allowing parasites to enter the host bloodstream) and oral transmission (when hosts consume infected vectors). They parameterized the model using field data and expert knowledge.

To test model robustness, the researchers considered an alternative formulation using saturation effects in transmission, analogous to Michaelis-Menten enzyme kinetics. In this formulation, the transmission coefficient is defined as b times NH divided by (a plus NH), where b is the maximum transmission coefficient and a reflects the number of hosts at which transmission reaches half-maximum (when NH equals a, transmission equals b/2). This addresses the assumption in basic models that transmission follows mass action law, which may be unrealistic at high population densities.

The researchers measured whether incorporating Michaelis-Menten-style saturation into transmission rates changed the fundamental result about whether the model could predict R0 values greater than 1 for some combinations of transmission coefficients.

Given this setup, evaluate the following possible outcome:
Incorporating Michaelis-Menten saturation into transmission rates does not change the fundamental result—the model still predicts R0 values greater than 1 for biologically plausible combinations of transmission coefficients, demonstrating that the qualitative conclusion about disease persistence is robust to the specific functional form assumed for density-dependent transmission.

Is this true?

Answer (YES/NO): YES